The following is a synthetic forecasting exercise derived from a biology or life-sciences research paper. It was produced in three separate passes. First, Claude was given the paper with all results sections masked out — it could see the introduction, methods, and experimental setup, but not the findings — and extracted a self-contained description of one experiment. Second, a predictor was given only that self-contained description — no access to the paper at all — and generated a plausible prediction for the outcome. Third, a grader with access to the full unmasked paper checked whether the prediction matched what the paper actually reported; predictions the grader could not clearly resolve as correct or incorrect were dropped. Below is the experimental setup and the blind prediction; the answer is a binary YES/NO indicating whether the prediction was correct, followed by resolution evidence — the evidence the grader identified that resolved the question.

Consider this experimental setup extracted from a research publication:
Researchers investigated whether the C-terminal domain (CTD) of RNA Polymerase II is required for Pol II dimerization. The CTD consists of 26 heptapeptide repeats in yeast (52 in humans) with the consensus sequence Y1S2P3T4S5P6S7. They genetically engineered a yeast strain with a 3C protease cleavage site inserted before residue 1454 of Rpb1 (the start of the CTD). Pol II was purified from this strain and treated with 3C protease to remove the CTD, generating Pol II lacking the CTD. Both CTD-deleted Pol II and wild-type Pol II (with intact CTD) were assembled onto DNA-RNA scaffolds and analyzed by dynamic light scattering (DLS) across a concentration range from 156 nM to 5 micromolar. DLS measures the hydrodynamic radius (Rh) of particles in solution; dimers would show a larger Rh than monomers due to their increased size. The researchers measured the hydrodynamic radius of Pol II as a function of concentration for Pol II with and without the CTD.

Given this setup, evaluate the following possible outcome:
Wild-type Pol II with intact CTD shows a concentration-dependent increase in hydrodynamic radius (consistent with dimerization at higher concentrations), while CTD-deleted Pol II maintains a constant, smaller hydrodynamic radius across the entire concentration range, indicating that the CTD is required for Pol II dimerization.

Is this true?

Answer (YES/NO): NO